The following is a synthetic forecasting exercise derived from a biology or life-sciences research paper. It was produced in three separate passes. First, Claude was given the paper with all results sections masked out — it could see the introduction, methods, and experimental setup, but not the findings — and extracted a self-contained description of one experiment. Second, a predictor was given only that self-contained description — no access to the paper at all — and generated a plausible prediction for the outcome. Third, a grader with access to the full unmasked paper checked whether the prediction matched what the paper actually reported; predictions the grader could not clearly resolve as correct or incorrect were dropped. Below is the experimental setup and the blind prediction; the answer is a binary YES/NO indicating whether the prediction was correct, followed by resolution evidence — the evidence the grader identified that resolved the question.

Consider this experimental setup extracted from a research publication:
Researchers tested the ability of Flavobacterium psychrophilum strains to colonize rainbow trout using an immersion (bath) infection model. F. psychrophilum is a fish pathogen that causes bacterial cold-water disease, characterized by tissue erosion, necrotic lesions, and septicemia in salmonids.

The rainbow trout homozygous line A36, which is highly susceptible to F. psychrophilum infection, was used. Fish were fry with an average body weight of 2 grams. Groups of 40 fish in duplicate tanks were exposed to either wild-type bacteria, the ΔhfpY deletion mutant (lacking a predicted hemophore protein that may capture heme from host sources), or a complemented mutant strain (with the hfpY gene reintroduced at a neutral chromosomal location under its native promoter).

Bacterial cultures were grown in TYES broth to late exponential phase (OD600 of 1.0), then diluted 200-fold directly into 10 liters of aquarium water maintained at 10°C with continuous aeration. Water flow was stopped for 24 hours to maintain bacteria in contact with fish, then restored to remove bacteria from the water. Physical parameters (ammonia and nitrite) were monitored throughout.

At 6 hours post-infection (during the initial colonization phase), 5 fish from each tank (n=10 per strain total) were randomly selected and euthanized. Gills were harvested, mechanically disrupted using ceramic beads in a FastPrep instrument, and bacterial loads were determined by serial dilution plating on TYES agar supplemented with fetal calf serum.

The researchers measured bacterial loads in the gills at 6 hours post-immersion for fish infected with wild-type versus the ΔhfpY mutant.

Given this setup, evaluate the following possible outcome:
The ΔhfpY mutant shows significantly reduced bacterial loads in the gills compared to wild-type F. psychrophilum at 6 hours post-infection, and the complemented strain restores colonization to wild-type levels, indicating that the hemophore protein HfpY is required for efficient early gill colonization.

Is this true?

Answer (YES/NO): NO